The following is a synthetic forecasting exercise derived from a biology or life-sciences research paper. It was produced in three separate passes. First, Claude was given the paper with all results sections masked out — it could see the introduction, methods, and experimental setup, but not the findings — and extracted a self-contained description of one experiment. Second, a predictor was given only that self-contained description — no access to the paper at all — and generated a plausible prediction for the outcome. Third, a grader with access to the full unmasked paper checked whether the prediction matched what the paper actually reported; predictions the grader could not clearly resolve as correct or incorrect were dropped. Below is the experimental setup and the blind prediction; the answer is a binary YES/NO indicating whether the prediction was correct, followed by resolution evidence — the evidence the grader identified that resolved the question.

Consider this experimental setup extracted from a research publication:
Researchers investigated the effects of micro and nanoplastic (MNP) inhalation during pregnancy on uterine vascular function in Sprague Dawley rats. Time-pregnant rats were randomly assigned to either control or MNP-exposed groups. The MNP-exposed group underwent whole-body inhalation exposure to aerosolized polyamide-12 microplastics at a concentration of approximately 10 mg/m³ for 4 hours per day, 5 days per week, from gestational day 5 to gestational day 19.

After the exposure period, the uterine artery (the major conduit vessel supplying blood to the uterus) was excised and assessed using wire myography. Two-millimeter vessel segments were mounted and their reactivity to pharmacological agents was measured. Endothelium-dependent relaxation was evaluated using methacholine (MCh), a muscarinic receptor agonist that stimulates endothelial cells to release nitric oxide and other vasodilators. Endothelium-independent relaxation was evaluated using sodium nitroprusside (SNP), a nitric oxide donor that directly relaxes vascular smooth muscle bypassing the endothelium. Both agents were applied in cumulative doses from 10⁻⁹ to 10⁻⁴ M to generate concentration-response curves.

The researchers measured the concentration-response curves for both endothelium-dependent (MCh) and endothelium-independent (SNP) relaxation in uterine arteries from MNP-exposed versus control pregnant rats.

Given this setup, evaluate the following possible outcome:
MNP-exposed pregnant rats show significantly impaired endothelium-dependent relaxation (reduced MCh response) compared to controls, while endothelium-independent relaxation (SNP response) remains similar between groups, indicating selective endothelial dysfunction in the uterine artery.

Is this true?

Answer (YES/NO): NO